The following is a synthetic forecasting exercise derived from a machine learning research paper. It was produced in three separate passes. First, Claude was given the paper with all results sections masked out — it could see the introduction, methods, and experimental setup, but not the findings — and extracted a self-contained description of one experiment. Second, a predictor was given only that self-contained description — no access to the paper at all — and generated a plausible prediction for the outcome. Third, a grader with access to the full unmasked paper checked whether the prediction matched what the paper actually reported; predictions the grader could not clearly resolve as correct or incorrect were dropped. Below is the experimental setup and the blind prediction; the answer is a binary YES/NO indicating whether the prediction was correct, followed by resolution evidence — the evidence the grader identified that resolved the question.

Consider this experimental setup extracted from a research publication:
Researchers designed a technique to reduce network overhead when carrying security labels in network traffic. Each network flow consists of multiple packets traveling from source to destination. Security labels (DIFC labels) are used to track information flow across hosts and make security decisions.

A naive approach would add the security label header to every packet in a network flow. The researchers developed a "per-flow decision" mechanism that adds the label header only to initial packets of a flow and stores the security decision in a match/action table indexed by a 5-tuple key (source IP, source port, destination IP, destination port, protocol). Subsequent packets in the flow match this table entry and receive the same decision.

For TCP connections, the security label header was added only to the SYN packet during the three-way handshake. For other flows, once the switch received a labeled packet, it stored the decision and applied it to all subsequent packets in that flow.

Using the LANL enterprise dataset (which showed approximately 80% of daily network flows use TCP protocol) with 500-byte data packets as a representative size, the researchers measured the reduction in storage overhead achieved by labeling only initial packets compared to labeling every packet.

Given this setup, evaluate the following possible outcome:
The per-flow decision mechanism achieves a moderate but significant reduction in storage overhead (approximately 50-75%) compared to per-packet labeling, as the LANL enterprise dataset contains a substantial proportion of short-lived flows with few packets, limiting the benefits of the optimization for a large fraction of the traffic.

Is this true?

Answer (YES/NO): NO